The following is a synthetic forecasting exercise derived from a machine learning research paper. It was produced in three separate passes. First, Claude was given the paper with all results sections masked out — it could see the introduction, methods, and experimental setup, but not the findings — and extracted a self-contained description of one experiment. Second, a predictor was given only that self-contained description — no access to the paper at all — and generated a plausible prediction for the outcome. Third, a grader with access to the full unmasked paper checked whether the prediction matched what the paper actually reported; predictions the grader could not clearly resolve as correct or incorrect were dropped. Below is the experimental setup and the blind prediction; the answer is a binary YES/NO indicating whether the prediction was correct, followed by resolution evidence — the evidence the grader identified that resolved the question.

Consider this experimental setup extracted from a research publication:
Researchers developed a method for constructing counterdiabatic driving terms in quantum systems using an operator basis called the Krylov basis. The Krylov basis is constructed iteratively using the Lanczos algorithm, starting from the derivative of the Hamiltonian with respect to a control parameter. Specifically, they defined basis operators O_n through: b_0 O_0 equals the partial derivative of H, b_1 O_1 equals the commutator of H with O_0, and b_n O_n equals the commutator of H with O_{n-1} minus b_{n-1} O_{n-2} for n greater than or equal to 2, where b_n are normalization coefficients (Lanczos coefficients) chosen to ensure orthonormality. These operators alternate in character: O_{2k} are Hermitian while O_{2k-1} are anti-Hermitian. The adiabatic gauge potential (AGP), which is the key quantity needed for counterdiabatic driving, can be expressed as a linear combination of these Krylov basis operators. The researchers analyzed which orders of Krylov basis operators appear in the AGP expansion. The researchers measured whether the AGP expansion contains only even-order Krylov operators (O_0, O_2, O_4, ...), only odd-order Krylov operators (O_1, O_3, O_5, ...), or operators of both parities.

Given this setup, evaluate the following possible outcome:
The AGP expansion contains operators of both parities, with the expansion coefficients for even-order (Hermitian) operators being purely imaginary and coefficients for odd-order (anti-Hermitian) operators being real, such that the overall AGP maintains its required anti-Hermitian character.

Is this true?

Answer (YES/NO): NO